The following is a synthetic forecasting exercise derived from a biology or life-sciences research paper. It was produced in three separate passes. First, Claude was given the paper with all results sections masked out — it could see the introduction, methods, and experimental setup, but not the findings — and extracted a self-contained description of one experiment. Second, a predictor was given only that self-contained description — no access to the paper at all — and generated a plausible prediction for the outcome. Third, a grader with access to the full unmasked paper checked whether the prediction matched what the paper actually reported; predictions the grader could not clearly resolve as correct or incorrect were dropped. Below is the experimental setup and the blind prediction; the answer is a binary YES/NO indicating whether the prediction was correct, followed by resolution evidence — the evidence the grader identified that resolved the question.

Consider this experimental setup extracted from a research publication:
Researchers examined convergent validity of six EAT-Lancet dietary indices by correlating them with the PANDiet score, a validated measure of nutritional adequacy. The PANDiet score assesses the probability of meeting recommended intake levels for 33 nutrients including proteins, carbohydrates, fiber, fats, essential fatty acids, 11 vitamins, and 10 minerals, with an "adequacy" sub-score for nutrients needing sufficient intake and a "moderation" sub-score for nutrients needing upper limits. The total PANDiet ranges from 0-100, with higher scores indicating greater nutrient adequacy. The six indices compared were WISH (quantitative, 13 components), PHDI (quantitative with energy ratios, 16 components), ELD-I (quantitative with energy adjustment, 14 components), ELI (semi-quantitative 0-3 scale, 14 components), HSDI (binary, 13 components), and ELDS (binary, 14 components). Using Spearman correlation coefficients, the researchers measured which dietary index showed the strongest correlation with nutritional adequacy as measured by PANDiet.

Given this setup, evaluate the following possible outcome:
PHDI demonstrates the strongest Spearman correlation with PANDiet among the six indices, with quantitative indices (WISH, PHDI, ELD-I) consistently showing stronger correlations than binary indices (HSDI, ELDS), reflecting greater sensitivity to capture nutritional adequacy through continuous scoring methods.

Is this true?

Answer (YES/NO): NO